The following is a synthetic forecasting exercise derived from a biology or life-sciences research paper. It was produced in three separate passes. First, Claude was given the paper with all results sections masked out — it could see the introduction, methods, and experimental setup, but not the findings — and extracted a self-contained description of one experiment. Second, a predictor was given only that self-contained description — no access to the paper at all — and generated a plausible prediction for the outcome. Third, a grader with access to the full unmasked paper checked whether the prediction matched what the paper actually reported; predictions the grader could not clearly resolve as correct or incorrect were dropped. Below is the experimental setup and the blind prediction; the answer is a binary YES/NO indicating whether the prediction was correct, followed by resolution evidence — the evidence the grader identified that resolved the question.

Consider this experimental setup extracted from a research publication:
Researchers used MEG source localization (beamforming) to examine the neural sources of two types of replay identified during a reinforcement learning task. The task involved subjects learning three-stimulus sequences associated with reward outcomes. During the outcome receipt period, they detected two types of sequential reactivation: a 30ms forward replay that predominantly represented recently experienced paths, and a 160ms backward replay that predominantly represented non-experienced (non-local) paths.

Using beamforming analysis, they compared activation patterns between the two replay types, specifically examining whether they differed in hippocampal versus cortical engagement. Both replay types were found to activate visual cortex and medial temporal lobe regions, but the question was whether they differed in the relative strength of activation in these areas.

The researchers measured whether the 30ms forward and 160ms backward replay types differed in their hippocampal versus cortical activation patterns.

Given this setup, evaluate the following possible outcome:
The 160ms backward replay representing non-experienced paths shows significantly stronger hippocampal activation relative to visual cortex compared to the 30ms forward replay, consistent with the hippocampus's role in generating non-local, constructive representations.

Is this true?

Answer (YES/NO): NO